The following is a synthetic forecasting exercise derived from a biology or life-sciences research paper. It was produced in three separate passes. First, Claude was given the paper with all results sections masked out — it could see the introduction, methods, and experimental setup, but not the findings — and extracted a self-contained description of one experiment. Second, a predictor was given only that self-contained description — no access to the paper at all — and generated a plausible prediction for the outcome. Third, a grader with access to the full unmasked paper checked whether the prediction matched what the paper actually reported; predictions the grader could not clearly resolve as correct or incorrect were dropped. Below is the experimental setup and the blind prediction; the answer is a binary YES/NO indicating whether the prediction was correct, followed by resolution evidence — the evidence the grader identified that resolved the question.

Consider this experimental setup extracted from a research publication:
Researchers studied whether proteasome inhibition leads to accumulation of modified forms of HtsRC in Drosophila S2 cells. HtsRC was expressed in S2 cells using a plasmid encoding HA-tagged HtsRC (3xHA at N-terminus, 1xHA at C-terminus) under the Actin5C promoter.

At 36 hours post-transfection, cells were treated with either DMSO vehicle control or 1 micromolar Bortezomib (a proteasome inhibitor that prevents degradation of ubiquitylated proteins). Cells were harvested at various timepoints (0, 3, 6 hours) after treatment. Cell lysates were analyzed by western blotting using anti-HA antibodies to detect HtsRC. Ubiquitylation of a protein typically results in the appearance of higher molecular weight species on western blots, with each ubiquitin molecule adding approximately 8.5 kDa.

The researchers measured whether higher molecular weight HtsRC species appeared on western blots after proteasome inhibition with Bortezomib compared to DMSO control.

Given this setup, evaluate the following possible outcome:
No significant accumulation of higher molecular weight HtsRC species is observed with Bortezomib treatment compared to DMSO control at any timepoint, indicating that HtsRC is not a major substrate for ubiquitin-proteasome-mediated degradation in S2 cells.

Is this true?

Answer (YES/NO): NO